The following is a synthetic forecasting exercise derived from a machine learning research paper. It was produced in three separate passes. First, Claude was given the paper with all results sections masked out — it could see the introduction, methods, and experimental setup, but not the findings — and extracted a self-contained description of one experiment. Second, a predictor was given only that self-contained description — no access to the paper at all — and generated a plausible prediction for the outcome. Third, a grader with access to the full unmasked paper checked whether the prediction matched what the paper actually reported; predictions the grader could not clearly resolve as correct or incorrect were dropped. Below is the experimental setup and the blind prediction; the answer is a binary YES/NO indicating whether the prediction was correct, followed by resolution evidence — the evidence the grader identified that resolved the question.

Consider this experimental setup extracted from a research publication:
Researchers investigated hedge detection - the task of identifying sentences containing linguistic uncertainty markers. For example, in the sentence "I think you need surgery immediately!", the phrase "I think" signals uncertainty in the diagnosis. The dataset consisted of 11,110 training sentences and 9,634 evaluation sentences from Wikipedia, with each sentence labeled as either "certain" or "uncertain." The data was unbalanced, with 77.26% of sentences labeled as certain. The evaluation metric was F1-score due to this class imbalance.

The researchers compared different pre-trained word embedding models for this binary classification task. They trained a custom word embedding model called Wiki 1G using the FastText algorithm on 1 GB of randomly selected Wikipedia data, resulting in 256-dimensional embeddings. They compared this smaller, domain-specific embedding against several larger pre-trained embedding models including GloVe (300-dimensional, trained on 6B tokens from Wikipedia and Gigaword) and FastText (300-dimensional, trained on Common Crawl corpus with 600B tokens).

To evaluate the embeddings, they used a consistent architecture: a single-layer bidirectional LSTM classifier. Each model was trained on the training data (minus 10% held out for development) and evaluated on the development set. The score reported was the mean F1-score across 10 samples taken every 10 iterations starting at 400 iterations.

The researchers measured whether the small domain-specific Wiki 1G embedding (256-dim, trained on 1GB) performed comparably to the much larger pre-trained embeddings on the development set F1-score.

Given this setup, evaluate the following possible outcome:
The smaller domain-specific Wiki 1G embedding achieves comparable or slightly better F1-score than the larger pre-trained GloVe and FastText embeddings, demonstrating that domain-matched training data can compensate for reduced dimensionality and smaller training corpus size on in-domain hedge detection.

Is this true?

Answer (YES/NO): NO